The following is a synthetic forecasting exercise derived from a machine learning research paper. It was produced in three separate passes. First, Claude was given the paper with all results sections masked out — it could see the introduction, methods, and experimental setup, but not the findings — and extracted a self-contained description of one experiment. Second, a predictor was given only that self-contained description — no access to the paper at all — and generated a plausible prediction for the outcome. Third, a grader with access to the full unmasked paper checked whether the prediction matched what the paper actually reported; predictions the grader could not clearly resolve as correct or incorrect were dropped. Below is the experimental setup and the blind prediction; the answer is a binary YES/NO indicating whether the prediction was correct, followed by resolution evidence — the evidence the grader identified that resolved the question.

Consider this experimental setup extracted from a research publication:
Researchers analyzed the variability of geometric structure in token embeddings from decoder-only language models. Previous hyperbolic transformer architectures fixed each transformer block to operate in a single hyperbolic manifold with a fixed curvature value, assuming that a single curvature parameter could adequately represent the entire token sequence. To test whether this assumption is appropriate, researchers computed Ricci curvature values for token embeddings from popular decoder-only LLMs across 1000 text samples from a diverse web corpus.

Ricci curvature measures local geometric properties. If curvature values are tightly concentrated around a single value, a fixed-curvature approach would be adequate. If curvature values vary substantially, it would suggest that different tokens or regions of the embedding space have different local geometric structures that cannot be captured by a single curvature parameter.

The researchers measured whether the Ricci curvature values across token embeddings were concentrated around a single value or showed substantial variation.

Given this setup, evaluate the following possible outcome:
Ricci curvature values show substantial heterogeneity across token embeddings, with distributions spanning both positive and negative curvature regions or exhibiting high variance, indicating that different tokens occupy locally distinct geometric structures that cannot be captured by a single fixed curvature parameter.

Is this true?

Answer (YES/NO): NO